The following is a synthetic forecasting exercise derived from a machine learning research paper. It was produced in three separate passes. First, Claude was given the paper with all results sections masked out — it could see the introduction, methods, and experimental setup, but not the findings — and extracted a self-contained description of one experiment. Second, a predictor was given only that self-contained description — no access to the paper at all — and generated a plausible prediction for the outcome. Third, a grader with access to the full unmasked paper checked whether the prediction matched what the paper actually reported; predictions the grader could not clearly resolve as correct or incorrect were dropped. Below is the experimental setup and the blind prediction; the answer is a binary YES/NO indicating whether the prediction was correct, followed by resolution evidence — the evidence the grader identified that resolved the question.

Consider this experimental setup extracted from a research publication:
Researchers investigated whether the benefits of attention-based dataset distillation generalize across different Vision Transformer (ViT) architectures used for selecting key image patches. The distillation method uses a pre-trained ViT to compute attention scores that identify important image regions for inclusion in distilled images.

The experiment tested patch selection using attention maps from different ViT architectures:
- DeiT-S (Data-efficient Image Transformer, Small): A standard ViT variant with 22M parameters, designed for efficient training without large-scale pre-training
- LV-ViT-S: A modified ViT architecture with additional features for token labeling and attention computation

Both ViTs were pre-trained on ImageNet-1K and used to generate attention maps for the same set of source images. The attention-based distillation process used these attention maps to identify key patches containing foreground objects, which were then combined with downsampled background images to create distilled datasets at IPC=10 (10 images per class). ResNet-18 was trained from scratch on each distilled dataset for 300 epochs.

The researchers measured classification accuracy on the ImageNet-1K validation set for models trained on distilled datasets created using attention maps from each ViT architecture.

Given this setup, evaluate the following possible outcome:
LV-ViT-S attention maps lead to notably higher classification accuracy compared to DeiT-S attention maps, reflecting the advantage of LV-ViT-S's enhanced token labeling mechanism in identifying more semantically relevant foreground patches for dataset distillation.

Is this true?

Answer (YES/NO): NO